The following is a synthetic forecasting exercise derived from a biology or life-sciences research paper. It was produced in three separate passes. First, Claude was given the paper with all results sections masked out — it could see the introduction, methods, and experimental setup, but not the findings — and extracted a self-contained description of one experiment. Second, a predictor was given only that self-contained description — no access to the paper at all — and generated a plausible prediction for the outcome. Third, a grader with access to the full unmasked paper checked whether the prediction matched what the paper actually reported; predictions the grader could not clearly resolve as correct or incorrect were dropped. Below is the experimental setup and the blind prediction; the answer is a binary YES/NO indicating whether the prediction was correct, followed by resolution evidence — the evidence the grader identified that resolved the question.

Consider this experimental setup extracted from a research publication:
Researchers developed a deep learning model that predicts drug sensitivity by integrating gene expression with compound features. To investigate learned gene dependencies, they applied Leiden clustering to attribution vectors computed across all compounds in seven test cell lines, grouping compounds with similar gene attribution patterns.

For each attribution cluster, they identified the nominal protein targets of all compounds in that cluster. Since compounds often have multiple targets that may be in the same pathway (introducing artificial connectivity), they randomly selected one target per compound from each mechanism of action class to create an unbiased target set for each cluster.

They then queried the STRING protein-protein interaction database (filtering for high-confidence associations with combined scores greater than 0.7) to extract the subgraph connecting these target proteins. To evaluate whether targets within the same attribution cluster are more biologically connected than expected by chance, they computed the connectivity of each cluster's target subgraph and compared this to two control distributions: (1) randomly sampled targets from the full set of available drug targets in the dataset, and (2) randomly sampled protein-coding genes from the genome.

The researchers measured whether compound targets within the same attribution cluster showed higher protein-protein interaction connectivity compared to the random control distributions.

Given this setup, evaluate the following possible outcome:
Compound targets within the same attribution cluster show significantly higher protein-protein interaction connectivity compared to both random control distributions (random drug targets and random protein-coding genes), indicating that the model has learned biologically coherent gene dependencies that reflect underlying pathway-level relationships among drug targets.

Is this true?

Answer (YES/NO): YES